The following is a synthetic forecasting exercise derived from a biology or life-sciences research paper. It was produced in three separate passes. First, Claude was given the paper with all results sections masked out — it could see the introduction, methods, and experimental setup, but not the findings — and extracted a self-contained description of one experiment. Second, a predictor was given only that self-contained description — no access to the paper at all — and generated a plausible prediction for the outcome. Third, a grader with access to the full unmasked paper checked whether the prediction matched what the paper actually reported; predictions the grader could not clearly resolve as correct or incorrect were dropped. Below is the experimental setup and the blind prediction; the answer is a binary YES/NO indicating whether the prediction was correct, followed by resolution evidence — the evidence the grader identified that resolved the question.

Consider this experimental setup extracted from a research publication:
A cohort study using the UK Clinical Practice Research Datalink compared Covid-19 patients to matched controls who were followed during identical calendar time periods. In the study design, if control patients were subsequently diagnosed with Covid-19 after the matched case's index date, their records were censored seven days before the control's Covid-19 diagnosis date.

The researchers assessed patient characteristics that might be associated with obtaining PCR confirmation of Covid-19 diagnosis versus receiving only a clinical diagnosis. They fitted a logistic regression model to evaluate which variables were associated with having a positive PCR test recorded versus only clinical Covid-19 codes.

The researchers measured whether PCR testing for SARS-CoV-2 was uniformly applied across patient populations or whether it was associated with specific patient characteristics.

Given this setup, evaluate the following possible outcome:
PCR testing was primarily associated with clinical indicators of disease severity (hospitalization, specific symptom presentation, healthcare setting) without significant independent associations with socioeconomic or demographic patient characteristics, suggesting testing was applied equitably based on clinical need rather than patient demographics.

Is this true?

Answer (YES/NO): NO